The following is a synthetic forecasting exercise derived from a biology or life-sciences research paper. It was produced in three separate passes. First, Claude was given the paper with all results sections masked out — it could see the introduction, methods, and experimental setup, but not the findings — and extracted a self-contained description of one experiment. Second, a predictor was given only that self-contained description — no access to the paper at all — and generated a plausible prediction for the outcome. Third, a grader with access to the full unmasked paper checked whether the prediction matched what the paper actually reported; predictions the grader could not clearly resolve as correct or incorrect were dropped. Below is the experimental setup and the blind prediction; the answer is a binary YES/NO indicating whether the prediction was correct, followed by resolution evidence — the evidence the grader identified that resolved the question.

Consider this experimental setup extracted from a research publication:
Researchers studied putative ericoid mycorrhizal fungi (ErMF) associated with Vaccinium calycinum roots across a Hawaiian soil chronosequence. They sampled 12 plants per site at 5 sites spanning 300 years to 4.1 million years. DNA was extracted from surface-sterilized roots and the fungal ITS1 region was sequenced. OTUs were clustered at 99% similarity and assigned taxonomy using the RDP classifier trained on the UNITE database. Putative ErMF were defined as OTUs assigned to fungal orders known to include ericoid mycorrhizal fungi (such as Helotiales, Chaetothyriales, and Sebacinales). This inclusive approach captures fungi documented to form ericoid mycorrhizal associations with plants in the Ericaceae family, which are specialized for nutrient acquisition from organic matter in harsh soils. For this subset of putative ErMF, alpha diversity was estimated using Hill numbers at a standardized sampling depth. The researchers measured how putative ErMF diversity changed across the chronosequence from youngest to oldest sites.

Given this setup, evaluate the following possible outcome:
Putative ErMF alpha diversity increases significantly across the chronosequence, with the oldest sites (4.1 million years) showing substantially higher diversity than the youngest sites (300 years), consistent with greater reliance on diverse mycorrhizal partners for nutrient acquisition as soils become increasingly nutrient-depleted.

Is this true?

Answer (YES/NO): YES